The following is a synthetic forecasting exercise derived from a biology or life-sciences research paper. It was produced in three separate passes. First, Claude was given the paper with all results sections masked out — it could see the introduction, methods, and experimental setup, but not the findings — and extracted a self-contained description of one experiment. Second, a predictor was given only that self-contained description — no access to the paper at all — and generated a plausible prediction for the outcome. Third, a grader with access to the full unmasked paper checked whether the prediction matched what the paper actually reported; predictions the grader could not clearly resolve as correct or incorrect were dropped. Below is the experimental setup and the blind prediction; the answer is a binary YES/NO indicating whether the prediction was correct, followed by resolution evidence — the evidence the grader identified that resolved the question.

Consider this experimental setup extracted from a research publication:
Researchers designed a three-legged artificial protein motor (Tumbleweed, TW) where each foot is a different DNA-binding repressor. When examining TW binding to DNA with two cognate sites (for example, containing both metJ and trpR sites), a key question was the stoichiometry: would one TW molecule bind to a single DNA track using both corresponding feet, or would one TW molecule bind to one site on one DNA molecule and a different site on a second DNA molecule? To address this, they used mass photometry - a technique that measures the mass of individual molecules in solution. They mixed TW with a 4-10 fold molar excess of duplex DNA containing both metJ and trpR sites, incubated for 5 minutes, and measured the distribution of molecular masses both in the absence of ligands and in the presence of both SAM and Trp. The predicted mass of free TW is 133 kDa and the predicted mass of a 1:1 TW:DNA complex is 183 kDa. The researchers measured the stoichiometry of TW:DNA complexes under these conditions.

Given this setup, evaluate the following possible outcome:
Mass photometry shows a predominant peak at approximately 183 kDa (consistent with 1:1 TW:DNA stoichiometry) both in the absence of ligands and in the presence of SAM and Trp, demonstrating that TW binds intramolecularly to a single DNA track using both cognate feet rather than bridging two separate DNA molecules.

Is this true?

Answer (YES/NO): NO